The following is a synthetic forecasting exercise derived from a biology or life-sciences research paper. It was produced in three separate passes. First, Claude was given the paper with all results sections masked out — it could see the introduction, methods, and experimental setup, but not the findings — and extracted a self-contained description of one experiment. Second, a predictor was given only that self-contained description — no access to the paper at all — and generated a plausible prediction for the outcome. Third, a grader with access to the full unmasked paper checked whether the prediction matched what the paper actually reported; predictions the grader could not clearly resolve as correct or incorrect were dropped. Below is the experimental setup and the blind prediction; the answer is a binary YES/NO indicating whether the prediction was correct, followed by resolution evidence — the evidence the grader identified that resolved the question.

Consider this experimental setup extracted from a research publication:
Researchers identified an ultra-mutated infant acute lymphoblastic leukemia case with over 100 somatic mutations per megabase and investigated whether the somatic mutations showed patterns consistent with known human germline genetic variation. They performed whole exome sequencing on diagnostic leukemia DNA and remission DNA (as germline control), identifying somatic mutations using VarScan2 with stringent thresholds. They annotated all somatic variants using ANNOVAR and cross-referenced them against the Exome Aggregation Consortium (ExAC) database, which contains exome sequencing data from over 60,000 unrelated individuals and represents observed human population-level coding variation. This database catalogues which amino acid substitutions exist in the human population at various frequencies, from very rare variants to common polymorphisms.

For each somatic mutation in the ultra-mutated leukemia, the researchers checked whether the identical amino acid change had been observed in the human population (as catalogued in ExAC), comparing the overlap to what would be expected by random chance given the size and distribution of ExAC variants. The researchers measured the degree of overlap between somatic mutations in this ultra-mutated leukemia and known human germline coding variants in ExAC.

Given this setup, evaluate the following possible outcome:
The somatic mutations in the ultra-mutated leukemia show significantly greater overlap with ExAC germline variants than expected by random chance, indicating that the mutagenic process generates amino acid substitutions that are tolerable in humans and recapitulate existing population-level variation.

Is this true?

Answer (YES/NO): YES